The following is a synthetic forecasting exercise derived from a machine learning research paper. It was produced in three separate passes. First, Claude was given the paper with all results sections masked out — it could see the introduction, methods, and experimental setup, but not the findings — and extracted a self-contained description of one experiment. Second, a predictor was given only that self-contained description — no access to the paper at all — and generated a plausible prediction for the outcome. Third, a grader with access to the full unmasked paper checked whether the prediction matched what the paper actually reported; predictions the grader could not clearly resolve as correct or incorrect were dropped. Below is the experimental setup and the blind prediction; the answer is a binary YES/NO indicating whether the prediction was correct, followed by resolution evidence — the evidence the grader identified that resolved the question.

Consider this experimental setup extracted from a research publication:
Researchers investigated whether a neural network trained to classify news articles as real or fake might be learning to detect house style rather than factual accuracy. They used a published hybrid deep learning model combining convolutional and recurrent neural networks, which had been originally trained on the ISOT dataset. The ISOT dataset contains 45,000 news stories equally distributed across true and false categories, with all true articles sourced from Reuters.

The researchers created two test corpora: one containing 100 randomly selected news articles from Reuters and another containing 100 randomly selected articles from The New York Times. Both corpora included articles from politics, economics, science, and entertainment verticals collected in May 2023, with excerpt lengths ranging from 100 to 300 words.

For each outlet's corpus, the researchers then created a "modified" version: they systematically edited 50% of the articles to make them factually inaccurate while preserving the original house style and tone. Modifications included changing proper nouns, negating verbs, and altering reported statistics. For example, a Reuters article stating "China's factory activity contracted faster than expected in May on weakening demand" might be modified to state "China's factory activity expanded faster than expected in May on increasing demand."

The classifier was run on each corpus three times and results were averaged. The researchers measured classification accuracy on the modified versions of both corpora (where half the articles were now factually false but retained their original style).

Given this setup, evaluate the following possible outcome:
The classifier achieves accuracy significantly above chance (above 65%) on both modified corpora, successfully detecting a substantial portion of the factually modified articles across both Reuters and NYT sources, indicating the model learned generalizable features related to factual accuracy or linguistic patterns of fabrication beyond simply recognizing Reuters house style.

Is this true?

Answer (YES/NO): NO